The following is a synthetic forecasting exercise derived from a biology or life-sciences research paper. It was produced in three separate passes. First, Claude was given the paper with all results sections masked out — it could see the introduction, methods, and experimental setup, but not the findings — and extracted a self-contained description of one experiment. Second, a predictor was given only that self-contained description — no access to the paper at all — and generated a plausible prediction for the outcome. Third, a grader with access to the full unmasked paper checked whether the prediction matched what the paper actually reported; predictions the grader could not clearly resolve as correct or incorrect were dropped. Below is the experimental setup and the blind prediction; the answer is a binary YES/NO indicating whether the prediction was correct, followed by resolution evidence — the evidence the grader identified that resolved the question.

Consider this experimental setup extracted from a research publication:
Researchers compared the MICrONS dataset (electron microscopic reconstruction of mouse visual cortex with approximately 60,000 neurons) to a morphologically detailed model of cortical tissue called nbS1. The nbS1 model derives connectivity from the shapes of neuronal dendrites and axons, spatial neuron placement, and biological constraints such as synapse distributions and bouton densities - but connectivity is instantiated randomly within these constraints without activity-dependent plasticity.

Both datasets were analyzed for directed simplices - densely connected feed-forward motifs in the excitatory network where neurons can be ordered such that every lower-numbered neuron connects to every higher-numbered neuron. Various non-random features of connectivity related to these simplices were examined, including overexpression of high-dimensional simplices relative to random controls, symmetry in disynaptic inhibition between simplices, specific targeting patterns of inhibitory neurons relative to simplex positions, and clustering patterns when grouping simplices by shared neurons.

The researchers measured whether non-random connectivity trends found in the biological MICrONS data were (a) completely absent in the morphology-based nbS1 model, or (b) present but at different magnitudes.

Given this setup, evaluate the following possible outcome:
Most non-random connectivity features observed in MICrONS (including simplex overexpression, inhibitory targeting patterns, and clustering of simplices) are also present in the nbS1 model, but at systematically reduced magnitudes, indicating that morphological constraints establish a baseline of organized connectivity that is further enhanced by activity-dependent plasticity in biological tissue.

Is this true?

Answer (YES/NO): YES